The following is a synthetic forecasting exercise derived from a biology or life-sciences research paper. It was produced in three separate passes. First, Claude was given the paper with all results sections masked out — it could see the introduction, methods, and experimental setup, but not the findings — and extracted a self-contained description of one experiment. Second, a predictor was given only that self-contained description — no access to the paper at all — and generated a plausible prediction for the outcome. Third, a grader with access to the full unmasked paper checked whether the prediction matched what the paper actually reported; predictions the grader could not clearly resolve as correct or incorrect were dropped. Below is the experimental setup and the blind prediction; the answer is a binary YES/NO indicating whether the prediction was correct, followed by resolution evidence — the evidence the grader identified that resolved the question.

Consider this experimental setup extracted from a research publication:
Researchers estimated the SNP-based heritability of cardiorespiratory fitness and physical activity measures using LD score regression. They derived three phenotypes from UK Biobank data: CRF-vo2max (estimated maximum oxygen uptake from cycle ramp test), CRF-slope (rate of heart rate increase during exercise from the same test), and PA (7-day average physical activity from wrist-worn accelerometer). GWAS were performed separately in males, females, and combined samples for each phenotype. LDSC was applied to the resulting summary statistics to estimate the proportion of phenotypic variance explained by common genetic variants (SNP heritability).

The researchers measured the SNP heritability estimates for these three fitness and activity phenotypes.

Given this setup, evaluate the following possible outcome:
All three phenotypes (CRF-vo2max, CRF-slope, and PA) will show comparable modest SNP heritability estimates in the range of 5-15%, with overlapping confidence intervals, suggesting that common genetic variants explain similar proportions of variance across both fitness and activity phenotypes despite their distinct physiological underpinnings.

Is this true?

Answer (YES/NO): YES